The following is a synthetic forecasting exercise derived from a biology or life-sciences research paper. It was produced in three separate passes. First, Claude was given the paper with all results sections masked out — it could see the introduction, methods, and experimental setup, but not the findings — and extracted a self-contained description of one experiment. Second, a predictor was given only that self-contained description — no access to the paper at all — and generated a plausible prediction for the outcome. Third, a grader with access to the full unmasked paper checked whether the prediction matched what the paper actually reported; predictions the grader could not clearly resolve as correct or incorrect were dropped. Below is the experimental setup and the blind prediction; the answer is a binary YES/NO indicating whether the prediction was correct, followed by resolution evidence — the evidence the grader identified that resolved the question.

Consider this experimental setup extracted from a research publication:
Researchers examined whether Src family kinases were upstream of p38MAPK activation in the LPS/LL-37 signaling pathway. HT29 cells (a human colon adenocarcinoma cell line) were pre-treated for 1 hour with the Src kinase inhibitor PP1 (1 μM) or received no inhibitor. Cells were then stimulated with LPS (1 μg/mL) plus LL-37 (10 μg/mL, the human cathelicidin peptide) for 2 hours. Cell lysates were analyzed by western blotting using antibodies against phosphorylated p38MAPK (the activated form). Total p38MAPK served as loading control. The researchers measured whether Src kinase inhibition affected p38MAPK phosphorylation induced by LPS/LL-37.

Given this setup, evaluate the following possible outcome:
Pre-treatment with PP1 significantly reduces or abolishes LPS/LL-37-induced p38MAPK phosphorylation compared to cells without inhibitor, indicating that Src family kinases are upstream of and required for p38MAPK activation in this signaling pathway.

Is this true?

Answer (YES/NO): YES